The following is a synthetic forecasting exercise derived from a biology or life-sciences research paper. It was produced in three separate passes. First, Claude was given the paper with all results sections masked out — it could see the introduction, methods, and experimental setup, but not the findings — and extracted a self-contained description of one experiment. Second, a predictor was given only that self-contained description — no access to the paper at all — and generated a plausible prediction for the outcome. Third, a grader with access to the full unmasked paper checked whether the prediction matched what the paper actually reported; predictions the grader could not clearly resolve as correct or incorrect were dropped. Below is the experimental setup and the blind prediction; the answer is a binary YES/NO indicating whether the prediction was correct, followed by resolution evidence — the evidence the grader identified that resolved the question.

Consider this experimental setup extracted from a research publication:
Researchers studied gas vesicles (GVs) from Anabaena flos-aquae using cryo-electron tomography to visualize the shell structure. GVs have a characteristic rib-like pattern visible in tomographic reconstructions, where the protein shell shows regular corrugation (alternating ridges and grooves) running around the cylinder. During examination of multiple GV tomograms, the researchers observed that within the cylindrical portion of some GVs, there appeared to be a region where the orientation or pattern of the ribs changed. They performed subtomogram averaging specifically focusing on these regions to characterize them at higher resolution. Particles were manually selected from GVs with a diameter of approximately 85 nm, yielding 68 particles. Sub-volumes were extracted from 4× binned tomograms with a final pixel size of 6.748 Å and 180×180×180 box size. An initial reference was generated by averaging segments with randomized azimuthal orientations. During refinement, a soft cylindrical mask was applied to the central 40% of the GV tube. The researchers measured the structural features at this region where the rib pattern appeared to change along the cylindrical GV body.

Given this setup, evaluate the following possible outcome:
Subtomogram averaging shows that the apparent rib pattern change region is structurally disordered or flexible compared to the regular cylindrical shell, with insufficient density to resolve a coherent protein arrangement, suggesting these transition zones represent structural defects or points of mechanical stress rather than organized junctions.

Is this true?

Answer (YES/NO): NO